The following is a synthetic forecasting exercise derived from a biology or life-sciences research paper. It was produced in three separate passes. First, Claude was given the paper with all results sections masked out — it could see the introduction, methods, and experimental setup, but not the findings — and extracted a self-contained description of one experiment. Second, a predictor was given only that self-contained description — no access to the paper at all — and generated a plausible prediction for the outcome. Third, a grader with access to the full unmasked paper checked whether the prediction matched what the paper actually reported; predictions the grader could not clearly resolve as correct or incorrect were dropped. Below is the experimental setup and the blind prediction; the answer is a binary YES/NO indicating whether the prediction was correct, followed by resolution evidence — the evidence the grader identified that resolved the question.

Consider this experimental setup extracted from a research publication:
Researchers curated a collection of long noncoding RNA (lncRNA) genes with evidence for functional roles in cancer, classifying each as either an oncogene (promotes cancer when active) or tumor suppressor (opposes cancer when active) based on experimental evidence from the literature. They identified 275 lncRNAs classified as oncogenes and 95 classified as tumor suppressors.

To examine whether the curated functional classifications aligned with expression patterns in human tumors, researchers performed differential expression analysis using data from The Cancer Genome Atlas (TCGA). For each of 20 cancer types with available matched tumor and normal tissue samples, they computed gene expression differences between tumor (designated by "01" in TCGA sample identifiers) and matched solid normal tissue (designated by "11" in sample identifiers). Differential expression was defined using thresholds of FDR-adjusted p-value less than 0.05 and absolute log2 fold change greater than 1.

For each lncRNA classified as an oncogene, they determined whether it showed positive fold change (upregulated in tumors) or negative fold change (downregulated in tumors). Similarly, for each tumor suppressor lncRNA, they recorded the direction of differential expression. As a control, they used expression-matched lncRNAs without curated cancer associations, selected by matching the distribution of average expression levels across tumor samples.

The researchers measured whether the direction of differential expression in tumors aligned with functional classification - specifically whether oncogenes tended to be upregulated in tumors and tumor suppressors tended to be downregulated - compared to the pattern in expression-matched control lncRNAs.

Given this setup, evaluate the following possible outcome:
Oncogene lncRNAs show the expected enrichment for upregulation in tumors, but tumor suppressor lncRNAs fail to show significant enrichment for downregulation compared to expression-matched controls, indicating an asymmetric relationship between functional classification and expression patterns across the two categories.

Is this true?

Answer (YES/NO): NO